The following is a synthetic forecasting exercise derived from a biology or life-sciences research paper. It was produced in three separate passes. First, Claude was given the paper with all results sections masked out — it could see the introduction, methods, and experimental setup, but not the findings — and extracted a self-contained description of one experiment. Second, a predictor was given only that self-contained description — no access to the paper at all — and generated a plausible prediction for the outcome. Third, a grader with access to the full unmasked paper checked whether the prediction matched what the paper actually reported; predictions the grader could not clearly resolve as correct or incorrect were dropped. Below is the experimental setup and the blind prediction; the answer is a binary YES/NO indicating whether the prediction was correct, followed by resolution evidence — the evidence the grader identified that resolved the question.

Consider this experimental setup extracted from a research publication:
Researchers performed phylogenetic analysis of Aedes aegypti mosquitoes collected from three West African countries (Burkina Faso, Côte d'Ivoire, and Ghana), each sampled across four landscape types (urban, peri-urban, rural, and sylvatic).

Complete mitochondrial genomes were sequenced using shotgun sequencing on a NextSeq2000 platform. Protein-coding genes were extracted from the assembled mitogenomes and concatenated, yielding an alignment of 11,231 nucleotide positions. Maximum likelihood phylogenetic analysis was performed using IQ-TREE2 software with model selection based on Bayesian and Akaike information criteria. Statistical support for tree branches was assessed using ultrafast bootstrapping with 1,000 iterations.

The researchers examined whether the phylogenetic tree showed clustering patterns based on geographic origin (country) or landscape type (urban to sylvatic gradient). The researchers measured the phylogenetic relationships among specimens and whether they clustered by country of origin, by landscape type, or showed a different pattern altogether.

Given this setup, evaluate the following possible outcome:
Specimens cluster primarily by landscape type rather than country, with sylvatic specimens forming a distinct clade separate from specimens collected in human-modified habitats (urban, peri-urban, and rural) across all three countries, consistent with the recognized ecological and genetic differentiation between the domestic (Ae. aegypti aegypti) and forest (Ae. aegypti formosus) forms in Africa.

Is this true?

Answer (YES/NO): NO